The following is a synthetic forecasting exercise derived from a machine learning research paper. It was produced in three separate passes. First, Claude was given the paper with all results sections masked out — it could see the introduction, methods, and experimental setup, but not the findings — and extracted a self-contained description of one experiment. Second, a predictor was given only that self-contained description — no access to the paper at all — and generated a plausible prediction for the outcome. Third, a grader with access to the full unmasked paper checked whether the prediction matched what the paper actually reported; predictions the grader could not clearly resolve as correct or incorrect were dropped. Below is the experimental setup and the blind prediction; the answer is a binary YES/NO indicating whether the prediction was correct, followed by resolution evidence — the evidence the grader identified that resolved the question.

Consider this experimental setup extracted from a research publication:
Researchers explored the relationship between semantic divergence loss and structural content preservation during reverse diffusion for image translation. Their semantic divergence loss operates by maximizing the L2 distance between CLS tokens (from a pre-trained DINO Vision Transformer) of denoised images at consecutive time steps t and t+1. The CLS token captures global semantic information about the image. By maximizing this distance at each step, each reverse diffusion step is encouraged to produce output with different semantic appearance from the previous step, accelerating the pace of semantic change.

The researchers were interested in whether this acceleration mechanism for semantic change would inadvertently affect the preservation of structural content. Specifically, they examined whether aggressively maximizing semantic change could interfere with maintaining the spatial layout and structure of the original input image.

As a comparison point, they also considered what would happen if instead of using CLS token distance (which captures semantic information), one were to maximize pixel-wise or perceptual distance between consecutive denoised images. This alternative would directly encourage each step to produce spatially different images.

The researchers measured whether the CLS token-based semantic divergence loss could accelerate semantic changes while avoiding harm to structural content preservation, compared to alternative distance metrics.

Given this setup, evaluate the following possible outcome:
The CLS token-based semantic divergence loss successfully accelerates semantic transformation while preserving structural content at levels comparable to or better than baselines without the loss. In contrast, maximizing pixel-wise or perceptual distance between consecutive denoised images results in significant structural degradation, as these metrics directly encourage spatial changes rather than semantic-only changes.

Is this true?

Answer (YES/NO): YES